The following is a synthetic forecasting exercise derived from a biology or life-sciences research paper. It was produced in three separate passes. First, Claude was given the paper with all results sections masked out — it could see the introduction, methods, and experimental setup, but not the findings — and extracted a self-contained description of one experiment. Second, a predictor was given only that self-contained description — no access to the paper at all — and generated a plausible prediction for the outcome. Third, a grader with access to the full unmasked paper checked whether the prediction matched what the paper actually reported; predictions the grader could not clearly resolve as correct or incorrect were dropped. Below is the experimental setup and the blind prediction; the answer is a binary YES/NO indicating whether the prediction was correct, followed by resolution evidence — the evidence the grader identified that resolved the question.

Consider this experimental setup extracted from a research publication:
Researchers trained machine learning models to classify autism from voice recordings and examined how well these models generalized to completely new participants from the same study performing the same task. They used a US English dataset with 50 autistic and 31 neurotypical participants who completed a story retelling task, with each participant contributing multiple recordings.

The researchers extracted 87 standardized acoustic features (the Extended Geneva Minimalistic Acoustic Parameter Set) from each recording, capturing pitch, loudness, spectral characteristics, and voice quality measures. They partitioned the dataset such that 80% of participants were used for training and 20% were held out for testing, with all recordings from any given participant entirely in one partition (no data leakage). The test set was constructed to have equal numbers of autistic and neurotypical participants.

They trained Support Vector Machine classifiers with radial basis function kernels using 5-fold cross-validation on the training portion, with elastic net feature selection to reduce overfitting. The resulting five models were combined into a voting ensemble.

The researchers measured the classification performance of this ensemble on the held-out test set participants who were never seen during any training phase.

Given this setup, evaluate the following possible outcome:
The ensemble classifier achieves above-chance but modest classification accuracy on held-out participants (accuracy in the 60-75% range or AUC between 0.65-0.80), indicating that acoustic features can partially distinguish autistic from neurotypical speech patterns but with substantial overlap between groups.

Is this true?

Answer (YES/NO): NO